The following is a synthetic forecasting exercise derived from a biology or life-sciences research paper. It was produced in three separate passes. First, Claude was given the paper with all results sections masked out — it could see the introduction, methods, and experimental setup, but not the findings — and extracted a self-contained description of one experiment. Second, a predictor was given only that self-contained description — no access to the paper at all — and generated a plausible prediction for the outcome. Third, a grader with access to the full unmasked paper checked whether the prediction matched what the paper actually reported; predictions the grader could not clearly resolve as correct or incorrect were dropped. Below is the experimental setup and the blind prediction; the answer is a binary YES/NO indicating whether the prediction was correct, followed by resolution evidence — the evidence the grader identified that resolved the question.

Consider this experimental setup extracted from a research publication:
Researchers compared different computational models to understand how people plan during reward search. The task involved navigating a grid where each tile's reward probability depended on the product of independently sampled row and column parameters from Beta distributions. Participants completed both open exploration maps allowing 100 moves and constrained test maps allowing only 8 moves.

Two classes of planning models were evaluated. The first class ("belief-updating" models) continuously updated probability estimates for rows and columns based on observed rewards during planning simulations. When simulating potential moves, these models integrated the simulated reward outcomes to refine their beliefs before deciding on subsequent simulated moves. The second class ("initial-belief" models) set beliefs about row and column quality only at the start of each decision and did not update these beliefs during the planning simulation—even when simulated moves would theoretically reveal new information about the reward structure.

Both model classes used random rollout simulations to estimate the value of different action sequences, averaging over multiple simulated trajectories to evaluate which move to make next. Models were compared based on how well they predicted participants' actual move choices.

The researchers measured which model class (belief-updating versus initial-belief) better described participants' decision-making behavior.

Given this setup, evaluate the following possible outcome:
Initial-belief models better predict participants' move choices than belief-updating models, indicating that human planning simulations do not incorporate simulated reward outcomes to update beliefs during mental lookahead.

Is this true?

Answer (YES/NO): YES